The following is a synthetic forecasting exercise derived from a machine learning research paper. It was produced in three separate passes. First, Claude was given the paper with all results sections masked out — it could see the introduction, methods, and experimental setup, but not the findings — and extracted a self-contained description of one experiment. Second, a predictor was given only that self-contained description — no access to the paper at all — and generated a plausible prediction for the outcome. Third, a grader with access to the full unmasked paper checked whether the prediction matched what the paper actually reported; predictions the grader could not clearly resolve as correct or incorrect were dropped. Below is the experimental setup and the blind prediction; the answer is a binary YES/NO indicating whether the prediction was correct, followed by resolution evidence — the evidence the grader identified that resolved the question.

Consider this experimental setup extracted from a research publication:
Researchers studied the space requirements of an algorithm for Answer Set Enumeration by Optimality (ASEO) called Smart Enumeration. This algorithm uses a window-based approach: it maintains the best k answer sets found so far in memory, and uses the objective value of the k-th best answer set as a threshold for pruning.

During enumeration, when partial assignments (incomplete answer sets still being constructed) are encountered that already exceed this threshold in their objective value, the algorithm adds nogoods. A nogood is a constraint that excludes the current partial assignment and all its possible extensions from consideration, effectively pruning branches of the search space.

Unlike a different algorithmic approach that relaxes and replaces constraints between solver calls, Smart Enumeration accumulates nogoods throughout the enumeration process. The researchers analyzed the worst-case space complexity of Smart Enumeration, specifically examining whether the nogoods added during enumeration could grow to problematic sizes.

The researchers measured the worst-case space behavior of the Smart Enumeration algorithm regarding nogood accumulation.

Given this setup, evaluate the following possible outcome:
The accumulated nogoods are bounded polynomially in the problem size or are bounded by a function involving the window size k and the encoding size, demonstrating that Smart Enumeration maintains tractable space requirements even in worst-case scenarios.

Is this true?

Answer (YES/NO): NO